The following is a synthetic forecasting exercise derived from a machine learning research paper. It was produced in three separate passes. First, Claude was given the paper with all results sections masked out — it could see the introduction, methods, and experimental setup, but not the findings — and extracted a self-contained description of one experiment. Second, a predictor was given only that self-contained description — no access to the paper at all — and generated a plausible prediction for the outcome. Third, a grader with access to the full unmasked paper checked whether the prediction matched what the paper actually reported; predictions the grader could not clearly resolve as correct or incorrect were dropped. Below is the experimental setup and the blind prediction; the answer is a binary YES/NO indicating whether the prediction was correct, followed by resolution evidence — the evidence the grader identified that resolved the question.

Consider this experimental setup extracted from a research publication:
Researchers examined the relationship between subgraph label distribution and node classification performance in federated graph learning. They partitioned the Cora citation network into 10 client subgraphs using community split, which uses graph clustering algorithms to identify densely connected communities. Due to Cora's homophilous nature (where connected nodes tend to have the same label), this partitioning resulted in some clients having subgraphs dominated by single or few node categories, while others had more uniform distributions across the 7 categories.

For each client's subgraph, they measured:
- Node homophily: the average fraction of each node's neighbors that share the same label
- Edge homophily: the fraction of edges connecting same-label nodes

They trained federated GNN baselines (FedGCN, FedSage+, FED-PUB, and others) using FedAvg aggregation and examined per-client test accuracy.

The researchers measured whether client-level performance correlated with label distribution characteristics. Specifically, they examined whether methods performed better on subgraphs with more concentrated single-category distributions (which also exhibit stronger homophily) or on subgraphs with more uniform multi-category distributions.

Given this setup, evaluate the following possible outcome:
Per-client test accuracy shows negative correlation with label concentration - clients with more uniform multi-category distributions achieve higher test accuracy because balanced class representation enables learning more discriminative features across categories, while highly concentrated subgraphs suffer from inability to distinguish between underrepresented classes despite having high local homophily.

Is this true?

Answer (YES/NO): NO